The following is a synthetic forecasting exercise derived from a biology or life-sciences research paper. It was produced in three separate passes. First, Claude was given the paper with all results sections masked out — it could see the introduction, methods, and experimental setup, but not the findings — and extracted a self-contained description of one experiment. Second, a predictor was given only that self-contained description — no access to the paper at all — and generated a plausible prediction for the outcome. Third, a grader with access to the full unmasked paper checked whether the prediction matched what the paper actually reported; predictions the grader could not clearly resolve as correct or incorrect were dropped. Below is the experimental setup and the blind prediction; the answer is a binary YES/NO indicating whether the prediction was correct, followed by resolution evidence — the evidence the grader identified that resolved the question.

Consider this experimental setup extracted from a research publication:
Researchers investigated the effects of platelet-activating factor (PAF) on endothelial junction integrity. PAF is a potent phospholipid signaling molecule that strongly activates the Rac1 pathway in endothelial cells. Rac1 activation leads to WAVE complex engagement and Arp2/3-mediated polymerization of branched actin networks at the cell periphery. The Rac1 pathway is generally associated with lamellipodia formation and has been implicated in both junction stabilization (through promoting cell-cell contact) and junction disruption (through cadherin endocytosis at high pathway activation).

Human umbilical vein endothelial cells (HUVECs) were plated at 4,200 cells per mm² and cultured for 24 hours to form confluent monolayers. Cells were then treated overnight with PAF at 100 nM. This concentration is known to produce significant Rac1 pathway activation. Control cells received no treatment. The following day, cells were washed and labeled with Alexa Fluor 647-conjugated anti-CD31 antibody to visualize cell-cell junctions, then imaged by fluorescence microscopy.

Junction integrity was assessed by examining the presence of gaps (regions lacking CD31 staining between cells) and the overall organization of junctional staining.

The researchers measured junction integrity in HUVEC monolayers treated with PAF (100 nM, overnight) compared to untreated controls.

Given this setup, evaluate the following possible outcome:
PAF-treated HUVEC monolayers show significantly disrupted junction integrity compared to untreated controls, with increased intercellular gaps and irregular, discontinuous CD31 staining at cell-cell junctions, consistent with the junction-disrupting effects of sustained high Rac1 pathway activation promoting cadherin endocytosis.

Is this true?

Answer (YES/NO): YES